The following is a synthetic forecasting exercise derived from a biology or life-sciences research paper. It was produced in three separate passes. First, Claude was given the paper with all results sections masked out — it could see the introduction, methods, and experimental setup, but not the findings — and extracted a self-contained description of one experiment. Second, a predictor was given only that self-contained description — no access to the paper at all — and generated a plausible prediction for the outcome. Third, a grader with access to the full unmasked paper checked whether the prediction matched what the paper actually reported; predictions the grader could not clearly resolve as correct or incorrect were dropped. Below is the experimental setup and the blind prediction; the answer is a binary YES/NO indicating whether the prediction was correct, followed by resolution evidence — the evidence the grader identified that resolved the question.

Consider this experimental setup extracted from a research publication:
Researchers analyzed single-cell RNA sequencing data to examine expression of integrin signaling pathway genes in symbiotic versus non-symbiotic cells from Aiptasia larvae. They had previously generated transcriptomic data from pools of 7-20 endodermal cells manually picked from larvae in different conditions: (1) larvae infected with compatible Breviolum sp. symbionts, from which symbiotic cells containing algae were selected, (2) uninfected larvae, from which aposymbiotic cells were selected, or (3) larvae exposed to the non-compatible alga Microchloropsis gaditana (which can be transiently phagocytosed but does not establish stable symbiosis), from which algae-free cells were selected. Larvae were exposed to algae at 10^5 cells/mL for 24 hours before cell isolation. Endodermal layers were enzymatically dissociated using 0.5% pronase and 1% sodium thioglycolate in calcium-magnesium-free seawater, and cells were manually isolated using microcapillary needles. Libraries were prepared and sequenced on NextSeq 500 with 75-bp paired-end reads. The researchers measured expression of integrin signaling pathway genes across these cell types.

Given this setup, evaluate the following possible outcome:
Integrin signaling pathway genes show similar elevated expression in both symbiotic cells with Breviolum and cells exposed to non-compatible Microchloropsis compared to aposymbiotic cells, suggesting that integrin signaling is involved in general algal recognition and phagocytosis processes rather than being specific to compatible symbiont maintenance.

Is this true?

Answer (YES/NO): NO